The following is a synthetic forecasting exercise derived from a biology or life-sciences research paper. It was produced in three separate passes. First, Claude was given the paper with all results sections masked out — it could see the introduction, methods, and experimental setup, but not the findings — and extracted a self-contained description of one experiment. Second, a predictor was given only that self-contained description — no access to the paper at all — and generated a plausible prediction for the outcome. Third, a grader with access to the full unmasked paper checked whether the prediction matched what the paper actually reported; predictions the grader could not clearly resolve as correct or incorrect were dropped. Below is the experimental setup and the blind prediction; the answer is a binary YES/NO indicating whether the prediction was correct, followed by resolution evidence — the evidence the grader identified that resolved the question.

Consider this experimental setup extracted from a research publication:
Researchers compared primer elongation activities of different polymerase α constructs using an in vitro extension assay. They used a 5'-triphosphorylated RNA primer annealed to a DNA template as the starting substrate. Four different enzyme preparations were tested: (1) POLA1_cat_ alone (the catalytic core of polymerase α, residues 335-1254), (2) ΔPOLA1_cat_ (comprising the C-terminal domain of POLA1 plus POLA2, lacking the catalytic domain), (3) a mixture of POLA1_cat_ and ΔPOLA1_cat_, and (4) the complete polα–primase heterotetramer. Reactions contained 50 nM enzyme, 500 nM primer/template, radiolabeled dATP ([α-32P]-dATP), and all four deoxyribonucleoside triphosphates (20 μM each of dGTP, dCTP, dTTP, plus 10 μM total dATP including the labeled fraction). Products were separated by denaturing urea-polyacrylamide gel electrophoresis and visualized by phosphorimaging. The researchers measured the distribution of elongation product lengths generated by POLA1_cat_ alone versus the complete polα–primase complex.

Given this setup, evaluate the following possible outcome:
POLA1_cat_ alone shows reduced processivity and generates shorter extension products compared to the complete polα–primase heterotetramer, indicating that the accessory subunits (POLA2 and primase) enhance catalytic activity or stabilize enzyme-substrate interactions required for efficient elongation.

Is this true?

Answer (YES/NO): NO